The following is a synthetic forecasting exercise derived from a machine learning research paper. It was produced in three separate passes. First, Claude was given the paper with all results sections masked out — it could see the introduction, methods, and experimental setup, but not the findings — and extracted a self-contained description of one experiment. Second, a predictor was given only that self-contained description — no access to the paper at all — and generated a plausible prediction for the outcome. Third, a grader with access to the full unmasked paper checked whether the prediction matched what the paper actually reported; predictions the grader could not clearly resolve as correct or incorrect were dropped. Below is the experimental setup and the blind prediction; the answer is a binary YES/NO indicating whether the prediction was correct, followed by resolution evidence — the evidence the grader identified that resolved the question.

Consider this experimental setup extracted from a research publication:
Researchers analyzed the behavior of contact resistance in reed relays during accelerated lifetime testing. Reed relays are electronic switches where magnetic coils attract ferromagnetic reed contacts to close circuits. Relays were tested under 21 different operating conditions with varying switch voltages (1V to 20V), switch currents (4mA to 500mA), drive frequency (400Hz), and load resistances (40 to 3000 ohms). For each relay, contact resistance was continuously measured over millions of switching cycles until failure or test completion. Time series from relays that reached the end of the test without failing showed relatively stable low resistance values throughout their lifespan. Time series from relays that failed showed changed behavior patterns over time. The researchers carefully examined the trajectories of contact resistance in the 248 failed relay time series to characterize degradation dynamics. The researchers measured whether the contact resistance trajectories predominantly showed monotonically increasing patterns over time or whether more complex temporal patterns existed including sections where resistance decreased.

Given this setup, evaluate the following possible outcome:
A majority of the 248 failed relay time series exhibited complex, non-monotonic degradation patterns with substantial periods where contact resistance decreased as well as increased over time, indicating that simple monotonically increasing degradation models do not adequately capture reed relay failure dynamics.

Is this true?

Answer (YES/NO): NO